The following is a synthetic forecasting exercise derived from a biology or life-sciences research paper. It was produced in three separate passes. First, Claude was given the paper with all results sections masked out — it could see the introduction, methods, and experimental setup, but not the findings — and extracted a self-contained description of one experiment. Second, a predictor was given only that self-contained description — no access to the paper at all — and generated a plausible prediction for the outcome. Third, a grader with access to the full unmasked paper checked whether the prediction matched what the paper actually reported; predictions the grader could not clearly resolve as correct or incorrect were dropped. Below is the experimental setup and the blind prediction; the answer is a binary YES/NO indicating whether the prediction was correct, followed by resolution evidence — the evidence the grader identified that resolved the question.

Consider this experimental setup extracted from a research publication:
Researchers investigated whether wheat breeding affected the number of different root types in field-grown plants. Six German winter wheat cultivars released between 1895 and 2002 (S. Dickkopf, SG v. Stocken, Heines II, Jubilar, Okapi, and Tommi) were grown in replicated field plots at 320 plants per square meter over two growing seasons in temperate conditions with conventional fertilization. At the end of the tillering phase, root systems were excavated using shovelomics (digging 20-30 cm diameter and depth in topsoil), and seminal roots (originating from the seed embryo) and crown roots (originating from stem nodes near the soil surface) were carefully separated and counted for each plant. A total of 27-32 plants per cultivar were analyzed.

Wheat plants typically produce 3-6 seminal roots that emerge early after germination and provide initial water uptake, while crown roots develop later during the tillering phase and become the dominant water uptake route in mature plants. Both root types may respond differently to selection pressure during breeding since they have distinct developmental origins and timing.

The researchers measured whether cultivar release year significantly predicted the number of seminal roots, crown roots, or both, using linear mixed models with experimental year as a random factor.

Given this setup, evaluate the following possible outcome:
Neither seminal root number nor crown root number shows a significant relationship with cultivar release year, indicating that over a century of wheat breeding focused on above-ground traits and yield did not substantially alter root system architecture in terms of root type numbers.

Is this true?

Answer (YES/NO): NO